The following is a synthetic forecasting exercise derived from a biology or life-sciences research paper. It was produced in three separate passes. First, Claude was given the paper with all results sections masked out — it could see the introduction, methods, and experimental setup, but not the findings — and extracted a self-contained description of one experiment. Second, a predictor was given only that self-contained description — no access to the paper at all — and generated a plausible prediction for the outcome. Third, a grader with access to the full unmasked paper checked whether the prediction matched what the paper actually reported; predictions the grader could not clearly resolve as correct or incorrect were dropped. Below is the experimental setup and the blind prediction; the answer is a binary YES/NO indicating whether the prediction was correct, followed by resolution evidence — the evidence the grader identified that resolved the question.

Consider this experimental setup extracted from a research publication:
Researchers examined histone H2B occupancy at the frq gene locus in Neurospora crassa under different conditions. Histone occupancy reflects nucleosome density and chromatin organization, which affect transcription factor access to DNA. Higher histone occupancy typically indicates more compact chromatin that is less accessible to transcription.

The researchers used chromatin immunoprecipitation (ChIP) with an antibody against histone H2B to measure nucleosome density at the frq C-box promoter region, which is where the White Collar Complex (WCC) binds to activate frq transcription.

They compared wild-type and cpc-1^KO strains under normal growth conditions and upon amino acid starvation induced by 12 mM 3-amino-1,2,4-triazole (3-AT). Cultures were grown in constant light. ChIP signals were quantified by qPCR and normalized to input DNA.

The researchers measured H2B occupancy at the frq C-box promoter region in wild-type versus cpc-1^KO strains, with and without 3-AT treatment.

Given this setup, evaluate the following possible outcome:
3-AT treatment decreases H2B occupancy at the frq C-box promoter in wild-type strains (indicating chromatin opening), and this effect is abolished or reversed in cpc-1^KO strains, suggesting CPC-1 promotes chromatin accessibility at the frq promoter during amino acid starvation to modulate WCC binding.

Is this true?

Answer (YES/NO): NO